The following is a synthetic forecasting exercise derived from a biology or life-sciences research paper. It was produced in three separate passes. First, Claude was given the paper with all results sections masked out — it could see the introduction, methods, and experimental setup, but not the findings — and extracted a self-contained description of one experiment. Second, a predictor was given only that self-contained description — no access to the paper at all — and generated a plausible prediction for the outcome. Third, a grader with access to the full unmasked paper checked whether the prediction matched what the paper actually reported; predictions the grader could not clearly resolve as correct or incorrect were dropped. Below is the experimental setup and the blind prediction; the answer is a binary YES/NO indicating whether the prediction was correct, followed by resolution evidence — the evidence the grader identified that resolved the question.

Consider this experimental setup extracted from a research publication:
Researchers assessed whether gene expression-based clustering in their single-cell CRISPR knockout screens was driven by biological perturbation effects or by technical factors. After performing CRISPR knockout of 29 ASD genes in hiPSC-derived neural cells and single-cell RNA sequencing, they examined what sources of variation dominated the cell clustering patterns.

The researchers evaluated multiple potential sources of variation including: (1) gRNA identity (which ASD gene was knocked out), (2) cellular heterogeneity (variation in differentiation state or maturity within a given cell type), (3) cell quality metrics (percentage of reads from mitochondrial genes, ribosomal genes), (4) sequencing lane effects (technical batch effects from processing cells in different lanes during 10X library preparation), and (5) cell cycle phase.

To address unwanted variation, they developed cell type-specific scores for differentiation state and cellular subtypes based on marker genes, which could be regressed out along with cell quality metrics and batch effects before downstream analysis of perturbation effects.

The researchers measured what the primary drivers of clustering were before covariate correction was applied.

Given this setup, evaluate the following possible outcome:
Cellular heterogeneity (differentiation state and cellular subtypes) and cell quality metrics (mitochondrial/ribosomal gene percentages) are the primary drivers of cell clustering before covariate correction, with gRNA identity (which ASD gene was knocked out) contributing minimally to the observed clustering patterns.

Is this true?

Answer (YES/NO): NO